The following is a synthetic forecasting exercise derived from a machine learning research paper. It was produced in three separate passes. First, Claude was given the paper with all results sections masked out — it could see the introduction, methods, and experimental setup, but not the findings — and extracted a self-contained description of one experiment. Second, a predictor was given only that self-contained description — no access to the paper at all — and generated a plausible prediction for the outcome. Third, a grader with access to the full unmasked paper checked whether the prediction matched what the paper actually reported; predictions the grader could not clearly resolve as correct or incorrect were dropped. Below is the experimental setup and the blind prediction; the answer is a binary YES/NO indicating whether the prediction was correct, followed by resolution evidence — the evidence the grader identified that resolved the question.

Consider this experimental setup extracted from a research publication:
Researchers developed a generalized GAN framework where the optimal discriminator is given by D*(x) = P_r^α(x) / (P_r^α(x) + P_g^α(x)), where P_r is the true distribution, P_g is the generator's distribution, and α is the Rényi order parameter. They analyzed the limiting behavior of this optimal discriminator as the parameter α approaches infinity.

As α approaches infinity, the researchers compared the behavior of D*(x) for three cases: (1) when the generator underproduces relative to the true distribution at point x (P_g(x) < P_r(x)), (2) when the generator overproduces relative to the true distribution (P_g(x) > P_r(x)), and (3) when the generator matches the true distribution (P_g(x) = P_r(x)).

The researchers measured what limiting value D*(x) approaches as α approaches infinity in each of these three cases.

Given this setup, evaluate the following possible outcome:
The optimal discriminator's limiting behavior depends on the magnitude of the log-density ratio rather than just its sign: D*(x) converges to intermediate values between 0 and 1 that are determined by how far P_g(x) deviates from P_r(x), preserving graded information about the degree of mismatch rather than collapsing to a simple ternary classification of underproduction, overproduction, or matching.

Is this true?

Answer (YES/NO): NO